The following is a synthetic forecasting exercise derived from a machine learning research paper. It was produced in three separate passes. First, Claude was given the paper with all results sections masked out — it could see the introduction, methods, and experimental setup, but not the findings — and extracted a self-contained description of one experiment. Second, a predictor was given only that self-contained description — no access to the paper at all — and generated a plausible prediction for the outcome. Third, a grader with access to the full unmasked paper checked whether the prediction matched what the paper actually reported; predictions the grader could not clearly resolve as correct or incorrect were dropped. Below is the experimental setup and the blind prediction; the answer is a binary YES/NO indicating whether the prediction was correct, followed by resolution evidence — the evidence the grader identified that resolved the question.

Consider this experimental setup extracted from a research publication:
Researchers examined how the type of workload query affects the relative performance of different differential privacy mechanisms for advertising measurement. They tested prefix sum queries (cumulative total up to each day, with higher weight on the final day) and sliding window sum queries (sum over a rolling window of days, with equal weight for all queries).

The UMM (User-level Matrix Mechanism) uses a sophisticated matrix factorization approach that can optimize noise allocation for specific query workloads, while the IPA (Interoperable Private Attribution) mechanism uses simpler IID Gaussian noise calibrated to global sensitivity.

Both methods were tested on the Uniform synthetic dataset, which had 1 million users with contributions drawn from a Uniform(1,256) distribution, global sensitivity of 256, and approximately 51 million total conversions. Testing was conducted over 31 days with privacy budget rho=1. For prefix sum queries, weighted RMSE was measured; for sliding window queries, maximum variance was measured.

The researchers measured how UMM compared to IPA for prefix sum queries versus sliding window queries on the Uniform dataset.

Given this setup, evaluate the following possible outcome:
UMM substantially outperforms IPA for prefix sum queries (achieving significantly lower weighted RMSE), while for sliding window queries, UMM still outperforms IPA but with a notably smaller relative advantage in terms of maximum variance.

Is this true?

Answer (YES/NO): NO